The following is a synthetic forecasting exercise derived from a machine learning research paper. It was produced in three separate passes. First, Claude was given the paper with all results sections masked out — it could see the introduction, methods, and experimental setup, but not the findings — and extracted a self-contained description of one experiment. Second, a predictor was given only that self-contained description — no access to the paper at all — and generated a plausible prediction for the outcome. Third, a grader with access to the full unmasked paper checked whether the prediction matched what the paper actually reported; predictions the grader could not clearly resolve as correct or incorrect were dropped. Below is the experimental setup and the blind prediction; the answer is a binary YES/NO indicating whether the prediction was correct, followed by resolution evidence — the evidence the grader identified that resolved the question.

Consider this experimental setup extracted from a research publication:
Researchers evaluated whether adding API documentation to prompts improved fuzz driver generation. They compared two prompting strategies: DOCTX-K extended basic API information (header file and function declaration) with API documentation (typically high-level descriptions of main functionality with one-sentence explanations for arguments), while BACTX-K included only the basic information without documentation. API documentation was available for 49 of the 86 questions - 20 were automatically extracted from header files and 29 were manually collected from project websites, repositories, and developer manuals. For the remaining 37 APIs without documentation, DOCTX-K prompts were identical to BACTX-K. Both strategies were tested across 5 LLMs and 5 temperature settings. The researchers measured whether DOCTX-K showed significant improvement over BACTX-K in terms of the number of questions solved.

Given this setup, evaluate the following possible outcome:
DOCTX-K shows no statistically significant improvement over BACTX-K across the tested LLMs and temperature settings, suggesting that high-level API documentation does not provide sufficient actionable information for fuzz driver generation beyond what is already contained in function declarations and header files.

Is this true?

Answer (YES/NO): YES